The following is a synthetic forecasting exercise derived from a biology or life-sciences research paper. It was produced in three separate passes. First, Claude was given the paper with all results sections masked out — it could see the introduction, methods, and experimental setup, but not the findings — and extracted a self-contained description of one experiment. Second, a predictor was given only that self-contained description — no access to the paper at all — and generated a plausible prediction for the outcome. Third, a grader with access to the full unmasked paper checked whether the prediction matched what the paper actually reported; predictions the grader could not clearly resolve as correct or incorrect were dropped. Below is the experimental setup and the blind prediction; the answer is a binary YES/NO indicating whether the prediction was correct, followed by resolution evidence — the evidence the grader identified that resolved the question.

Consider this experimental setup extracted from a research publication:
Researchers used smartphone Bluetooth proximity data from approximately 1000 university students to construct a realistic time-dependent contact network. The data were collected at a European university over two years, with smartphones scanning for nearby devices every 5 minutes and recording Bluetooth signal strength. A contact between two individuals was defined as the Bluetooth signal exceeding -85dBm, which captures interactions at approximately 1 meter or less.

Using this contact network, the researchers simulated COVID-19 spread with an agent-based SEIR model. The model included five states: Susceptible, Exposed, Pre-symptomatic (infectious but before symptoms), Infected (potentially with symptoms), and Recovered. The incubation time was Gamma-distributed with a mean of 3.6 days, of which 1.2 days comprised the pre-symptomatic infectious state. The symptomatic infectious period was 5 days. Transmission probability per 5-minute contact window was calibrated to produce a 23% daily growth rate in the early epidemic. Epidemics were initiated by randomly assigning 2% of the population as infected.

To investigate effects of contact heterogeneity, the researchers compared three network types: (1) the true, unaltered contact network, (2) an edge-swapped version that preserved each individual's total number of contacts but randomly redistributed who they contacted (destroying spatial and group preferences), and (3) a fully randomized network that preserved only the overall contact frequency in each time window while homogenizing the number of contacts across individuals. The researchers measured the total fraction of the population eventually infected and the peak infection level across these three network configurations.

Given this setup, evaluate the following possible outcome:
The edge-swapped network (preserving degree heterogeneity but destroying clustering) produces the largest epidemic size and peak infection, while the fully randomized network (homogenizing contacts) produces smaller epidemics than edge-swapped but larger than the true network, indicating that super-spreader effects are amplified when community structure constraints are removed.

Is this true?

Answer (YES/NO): NO